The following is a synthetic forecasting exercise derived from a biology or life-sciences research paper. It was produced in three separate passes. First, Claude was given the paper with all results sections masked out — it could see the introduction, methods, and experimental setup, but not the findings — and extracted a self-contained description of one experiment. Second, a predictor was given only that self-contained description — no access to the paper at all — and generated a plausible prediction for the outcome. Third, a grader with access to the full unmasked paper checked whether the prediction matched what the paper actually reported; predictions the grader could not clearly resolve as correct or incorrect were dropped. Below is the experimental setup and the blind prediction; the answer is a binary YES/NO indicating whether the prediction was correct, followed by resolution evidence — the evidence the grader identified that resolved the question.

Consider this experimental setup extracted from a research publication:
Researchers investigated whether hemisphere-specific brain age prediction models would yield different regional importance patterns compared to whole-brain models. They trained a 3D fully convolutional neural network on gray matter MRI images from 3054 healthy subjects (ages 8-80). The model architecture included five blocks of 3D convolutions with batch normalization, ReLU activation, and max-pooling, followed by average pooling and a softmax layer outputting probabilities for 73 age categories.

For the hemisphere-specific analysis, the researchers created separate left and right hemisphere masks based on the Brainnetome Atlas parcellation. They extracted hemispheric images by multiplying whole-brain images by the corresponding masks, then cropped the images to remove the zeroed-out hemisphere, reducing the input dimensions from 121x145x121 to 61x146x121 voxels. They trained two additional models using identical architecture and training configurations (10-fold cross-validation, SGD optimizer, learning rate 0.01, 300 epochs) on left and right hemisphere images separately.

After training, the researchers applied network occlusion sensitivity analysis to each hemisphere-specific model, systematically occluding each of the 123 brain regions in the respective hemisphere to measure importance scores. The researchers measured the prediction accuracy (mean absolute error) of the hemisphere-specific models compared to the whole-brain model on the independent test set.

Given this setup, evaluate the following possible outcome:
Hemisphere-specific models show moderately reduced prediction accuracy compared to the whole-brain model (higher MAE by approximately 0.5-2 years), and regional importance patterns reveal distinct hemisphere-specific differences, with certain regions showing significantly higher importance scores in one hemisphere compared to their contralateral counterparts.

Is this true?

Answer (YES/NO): NO